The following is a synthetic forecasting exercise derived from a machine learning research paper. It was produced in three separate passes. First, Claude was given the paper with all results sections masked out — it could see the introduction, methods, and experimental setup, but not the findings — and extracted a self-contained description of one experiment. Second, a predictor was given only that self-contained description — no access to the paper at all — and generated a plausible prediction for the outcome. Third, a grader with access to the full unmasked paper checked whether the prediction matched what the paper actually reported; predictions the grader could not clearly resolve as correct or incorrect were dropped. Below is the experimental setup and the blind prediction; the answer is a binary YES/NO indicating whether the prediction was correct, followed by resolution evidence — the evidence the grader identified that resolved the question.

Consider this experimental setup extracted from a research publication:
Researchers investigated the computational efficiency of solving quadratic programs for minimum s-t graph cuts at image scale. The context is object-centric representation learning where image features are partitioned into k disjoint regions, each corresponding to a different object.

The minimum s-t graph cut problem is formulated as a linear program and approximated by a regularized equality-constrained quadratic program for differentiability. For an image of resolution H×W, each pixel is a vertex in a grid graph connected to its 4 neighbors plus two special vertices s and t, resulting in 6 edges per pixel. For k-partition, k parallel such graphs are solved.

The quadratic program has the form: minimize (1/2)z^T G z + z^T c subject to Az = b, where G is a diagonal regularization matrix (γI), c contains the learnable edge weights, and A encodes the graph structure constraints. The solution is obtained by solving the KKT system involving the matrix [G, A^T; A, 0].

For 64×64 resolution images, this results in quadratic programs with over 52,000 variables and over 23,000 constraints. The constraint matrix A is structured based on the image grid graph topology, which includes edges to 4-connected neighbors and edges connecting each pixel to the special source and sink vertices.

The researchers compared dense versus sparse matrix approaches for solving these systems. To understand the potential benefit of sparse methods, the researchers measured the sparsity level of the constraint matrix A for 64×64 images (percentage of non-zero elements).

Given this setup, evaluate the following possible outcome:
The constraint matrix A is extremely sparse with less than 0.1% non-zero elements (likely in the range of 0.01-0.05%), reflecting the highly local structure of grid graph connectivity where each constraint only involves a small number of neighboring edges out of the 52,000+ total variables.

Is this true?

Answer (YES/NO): NO